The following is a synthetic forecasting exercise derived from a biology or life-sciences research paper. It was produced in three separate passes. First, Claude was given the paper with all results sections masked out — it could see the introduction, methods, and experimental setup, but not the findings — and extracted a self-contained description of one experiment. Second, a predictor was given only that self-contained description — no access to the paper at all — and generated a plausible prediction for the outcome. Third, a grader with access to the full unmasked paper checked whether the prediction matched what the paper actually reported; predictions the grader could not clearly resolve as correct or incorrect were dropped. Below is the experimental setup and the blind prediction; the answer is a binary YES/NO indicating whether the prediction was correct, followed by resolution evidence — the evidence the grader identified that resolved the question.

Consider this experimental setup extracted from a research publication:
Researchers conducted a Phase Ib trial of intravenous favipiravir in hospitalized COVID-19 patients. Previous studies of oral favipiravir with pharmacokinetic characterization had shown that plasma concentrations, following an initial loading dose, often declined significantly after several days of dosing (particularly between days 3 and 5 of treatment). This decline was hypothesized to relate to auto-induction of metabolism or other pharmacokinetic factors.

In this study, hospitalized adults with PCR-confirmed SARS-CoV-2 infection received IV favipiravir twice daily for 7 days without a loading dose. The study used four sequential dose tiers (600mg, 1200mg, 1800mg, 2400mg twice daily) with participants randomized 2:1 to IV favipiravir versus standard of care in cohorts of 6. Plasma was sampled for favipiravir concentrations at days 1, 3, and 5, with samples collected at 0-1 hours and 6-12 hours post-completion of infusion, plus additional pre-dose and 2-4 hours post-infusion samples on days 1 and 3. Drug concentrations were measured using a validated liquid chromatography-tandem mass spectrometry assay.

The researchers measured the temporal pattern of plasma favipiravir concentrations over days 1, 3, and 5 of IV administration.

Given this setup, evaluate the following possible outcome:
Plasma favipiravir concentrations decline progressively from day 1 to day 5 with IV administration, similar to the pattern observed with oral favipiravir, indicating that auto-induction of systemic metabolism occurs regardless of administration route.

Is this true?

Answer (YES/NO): NO